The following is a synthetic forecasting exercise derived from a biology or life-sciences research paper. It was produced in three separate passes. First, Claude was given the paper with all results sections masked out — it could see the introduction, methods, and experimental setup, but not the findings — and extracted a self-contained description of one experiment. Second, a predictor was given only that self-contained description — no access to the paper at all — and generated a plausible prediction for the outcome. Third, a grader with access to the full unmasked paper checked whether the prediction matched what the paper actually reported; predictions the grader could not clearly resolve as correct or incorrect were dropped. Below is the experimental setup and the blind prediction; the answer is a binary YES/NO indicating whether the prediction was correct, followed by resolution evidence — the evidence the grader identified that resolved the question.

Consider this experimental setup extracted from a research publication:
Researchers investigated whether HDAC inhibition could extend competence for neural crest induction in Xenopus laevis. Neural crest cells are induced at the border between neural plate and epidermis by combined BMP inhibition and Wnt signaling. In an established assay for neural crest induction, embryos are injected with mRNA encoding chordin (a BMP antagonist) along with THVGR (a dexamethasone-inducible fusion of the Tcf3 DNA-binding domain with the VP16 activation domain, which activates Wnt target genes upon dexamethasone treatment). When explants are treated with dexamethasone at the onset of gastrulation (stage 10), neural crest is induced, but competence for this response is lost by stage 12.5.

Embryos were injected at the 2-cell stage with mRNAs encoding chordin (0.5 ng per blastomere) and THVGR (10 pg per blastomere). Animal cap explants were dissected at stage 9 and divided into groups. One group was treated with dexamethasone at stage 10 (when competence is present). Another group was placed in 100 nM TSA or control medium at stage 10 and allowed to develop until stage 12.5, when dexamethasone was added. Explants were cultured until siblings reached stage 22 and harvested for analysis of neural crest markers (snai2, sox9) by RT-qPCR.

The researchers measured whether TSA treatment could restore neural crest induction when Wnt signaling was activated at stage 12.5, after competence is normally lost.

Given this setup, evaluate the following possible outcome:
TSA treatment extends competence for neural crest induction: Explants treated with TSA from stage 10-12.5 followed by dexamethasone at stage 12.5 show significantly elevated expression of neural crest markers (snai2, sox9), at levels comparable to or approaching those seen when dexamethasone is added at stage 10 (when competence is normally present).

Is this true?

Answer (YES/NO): NO